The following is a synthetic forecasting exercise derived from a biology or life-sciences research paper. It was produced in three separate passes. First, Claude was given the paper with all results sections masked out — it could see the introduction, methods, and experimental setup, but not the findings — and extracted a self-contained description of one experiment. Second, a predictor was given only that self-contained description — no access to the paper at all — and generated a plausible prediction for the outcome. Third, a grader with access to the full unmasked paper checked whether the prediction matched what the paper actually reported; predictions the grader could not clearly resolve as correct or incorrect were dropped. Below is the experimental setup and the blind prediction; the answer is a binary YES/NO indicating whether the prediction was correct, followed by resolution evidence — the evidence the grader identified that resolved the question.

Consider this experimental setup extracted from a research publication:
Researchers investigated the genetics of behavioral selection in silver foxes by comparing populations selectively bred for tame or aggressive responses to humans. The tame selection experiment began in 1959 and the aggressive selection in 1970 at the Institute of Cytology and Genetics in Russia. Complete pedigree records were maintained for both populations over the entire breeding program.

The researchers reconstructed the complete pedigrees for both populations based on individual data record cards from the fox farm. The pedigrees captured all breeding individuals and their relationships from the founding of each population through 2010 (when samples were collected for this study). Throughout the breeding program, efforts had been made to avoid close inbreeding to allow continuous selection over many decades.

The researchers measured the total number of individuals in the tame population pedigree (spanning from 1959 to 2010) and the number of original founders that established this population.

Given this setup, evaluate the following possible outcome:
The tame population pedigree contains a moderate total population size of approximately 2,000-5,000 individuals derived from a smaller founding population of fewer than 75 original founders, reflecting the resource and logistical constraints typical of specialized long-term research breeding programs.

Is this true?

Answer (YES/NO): NO